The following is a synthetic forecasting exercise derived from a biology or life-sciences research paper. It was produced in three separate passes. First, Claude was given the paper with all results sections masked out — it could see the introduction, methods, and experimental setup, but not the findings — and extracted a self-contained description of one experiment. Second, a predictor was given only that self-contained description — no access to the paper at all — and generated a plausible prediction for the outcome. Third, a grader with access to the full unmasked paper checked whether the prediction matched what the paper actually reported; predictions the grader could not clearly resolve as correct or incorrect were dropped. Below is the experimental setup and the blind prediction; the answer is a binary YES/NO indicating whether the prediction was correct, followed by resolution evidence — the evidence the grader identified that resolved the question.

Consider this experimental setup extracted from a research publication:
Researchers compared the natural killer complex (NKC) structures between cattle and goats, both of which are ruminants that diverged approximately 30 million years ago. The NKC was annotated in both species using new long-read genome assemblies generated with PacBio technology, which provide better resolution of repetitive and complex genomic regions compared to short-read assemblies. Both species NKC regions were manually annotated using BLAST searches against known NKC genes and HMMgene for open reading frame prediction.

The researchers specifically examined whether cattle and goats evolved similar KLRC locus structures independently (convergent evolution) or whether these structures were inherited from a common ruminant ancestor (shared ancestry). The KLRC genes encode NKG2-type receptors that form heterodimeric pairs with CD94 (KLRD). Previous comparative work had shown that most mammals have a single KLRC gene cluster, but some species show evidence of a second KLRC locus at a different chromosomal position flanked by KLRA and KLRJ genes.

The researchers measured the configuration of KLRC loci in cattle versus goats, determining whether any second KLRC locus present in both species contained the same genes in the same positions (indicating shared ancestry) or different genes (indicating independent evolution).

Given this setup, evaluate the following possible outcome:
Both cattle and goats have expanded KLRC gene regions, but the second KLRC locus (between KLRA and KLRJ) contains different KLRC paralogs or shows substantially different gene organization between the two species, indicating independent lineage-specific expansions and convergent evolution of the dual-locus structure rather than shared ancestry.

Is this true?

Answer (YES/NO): NO